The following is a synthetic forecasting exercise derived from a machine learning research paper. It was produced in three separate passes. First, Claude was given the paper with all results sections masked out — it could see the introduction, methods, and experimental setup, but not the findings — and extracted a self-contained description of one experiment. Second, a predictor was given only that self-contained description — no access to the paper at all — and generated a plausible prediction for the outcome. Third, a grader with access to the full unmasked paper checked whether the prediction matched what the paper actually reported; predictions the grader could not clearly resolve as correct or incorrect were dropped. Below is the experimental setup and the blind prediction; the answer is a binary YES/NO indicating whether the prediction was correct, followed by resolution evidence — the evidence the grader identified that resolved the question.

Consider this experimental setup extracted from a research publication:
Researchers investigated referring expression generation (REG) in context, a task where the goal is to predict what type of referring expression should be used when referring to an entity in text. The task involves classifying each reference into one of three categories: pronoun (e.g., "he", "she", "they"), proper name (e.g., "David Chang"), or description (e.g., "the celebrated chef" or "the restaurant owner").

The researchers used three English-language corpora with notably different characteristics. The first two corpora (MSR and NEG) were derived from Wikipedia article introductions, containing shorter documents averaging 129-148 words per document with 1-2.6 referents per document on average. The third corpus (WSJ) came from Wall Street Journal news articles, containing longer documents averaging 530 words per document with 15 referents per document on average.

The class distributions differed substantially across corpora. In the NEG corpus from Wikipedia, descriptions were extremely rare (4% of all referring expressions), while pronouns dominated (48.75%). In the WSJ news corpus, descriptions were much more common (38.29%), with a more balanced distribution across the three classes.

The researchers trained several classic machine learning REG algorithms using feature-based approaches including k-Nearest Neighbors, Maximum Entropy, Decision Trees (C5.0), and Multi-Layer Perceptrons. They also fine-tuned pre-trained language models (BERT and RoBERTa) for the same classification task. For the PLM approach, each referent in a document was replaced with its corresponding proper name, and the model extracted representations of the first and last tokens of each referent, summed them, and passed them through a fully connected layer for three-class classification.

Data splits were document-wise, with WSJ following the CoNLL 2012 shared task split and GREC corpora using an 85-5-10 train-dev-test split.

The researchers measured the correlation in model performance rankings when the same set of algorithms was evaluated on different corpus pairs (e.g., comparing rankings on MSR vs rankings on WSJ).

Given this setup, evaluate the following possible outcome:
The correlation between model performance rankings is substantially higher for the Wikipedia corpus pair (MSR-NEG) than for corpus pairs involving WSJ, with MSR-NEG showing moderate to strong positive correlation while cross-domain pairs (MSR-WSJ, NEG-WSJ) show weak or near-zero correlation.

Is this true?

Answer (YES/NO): NO